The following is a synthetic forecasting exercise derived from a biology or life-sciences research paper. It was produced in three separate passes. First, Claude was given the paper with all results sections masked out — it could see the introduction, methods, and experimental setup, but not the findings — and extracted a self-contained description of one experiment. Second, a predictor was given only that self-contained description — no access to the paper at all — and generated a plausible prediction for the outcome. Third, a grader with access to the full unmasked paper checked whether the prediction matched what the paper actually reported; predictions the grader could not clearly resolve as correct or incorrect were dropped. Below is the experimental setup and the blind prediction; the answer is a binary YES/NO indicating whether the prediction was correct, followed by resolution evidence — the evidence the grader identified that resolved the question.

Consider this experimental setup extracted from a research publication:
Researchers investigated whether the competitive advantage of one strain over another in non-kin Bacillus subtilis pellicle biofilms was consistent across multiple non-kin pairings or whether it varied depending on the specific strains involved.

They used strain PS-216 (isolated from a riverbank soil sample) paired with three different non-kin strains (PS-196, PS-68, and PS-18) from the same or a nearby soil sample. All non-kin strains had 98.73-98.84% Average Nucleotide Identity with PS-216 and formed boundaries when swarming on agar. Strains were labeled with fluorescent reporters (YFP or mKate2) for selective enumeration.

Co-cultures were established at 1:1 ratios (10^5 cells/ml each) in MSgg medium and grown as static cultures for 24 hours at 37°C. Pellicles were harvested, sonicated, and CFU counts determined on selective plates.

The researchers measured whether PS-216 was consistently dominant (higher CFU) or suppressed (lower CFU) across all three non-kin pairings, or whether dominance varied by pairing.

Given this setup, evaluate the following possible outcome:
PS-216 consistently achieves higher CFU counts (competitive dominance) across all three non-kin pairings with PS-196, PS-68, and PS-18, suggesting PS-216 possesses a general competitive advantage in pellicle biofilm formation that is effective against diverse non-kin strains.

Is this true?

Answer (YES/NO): NO